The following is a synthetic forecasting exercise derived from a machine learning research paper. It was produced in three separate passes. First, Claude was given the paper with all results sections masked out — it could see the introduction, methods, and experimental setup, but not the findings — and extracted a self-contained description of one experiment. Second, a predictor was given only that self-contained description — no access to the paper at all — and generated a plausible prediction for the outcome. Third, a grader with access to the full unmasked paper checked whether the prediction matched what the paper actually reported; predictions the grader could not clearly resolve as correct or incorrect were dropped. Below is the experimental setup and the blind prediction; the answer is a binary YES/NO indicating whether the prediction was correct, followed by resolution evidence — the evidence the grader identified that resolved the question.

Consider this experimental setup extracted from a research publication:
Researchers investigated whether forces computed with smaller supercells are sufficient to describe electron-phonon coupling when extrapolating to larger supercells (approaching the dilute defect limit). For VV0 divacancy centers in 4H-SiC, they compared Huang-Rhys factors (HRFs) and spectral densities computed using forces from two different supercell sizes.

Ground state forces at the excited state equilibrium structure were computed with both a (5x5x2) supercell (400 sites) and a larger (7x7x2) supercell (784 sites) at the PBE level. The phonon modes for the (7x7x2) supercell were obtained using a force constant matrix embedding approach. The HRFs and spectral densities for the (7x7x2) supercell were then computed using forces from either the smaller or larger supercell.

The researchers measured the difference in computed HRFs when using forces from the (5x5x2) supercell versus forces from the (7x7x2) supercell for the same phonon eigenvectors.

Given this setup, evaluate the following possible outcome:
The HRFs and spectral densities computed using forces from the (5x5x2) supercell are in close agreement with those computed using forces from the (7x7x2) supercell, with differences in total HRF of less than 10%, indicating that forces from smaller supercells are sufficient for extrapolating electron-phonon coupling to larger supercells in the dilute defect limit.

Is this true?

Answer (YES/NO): YES